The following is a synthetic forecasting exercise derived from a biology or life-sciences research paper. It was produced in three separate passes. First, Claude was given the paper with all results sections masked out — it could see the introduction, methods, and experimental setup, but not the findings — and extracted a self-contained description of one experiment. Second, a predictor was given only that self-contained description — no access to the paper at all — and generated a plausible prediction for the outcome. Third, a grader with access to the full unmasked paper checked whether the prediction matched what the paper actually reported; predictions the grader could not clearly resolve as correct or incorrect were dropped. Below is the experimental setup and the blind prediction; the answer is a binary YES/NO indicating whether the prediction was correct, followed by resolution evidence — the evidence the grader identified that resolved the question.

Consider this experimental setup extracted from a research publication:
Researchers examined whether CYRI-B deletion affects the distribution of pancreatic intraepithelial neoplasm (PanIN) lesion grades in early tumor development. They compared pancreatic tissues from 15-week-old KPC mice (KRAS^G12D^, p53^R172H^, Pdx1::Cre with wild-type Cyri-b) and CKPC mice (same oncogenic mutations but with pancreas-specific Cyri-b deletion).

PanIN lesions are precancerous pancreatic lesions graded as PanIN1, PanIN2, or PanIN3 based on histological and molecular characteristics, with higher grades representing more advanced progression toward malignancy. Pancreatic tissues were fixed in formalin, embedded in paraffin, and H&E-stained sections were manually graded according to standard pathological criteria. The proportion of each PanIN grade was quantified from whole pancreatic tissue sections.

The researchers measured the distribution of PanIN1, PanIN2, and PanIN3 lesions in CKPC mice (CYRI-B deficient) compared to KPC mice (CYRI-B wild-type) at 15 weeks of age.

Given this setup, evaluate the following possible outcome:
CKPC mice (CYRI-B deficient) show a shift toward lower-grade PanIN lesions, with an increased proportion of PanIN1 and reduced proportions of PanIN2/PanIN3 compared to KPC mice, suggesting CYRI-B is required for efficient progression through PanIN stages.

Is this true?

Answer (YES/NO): NO